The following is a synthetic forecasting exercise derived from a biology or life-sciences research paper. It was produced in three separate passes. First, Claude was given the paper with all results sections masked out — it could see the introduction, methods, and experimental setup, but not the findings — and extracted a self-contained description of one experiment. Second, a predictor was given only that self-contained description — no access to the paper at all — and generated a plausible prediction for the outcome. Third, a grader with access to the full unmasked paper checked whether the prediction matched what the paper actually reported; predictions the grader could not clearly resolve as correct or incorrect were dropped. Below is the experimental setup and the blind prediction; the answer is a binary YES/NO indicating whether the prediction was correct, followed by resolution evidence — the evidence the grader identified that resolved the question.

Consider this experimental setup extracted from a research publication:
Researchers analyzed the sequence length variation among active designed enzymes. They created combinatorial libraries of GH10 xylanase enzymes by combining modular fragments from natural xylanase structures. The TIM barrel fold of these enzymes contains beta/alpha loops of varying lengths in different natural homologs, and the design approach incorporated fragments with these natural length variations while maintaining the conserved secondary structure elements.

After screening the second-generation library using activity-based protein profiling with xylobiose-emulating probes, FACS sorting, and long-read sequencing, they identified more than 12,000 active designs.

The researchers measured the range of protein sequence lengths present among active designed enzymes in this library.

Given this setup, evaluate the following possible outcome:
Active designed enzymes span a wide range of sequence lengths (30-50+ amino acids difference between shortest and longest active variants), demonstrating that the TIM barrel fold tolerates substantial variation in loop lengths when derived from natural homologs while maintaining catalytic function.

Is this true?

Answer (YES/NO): YES